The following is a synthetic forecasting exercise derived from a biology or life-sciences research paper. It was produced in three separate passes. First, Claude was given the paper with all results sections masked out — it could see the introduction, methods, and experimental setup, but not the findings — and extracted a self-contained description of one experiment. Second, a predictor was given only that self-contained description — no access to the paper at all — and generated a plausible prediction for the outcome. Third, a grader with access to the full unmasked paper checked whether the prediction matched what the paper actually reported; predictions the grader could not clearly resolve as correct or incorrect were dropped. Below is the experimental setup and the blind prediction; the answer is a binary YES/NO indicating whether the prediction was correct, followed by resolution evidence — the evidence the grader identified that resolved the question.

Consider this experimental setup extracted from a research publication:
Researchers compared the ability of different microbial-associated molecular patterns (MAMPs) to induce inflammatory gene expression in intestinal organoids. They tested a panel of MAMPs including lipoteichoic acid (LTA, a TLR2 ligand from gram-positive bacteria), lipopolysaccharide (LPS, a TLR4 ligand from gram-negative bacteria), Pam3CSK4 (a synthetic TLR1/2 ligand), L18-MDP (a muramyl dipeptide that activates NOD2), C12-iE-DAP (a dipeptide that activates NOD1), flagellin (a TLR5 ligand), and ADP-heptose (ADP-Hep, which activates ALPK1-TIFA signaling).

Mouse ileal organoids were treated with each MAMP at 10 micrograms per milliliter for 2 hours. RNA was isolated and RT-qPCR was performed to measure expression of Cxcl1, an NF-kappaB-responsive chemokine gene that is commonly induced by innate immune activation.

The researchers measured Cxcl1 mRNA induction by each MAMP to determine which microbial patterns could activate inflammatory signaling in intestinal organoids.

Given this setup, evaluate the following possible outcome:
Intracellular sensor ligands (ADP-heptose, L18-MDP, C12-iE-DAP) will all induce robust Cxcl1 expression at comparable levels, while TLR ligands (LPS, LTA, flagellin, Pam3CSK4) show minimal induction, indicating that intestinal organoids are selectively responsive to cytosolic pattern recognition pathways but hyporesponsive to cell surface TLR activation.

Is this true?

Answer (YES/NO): NO